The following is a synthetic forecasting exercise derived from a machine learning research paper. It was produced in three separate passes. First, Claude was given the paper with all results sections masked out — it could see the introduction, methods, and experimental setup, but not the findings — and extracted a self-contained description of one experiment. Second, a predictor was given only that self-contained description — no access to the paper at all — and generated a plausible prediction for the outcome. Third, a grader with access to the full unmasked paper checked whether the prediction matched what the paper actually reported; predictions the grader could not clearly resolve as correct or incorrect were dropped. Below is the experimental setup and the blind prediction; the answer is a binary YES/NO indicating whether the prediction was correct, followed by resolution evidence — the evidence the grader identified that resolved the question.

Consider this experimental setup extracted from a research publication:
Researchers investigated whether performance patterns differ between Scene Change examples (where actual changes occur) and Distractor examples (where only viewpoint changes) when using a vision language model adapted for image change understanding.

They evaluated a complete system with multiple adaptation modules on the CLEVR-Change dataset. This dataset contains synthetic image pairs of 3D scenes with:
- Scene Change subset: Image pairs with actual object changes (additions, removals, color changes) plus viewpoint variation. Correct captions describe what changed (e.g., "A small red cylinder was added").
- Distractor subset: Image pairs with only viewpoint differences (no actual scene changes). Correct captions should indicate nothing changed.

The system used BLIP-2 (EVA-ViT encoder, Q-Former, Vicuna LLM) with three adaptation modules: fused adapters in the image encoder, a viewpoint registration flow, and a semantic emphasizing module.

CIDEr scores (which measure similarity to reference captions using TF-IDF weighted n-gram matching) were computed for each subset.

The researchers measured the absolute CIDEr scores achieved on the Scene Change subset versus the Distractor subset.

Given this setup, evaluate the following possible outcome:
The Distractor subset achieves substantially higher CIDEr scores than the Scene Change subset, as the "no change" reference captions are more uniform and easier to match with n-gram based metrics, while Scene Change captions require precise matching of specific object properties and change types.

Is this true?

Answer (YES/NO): YES